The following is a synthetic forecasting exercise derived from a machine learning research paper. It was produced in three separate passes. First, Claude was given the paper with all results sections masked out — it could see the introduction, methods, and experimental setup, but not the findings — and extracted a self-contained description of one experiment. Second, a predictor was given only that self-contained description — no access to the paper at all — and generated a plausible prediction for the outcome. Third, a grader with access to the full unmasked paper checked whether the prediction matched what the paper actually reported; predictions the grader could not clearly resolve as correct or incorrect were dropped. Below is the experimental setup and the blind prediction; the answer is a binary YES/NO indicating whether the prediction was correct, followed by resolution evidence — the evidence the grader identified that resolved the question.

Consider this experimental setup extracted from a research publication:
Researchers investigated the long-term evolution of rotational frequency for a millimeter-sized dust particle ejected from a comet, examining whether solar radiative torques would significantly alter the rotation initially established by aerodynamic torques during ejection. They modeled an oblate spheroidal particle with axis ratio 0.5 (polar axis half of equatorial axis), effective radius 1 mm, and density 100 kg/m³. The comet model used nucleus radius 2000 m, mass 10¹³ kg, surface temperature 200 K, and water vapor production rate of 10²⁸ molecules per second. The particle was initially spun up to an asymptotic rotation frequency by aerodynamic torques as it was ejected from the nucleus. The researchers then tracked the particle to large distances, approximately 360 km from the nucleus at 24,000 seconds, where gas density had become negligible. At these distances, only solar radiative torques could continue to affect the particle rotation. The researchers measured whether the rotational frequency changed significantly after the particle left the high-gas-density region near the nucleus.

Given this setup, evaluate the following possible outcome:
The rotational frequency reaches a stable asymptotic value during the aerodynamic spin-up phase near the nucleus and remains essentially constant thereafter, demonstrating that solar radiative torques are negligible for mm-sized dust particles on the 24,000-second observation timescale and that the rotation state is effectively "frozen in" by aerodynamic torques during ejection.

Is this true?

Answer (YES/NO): YES